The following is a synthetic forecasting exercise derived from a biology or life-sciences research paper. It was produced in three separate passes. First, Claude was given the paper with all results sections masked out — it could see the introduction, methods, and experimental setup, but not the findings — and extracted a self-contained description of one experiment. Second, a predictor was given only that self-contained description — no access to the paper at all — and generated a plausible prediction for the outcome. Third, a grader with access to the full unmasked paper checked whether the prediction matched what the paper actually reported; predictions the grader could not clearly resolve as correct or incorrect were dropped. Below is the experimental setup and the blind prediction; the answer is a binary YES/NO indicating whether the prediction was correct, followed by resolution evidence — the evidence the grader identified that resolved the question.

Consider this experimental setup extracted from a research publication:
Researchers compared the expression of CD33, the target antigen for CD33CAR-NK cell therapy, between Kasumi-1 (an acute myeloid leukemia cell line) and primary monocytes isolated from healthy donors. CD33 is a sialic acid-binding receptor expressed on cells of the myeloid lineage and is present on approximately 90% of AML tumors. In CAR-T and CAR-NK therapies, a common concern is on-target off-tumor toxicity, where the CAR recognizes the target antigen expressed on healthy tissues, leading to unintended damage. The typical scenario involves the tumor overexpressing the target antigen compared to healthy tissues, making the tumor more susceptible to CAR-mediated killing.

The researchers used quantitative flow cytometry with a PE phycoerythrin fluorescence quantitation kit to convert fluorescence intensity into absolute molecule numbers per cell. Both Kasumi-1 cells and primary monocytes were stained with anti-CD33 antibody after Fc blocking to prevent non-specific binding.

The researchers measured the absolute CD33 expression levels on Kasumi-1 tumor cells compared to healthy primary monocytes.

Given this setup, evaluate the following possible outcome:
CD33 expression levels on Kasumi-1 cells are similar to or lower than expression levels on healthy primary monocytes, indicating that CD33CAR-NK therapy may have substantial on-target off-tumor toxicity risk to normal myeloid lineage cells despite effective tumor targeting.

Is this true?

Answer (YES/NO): YES